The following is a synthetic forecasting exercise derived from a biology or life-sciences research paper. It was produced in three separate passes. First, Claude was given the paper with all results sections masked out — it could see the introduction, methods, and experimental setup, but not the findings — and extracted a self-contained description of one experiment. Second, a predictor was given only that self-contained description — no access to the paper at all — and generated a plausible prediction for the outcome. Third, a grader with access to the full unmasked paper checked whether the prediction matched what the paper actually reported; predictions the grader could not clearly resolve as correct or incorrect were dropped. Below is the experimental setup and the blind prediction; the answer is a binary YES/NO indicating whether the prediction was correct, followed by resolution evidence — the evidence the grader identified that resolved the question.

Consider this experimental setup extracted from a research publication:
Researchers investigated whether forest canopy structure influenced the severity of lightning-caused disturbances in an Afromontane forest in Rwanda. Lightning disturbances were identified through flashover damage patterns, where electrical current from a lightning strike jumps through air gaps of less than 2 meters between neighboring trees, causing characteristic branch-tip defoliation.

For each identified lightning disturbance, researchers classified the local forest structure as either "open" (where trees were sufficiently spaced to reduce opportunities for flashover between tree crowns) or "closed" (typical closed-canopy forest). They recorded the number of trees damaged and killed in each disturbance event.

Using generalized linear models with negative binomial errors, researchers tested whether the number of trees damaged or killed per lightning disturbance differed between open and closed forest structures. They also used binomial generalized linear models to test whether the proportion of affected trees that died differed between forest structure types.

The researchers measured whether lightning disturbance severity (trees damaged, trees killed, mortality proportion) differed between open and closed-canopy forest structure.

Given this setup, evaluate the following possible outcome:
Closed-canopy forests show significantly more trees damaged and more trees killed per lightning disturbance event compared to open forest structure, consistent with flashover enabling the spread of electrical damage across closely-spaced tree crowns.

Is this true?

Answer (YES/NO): YES